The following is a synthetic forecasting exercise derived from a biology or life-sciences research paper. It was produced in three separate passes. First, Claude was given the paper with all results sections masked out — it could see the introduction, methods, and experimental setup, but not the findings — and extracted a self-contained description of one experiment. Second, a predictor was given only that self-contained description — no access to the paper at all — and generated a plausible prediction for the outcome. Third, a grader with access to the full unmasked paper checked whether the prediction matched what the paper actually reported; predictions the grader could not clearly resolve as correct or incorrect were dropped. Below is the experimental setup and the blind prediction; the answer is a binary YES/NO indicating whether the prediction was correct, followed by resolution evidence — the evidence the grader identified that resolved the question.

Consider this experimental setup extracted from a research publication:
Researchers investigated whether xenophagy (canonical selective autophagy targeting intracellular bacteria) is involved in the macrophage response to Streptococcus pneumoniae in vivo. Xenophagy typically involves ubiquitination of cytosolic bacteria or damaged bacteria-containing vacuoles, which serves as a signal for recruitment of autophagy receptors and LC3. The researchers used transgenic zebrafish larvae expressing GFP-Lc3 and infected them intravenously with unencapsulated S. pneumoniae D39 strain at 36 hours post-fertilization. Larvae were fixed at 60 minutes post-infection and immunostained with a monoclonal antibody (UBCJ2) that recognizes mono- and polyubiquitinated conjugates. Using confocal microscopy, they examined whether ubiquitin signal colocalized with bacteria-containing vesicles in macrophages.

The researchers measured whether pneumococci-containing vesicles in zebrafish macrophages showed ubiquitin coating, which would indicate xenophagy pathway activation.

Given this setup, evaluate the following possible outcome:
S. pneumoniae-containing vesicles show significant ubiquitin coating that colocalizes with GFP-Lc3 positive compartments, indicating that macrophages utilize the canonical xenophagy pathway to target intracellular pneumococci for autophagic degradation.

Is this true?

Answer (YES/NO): NO